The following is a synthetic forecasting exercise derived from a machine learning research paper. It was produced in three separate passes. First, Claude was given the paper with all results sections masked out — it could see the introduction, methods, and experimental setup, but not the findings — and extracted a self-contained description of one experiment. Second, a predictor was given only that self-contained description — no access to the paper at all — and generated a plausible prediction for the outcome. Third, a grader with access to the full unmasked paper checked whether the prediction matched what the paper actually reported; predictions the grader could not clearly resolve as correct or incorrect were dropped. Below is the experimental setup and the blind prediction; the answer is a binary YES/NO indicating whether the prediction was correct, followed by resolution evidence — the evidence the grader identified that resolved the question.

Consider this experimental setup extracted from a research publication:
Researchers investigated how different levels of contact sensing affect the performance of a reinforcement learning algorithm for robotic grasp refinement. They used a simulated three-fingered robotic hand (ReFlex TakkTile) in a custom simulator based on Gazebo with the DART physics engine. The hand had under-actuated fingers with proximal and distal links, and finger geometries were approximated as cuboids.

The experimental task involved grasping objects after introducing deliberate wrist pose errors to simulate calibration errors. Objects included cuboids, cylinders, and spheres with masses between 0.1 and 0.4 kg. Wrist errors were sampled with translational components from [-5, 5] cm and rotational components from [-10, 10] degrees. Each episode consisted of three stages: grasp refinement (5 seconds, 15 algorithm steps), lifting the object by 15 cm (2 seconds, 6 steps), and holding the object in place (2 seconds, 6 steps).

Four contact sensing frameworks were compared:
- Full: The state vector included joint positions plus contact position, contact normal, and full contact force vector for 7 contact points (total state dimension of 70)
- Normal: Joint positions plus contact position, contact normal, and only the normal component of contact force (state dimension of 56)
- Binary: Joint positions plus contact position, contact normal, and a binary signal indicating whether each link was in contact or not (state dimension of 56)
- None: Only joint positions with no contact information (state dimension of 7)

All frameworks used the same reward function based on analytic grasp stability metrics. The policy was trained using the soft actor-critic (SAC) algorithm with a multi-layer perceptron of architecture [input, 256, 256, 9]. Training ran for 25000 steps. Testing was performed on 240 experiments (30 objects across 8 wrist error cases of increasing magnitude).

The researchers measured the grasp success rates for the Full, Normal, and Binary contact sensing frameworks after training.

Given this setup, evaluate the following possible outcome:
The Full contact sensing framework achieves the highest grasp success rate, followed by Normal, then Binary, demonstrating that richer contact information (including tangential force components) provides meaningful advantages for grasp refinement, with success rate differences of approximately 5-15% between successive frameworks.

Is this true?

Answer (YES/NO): NO